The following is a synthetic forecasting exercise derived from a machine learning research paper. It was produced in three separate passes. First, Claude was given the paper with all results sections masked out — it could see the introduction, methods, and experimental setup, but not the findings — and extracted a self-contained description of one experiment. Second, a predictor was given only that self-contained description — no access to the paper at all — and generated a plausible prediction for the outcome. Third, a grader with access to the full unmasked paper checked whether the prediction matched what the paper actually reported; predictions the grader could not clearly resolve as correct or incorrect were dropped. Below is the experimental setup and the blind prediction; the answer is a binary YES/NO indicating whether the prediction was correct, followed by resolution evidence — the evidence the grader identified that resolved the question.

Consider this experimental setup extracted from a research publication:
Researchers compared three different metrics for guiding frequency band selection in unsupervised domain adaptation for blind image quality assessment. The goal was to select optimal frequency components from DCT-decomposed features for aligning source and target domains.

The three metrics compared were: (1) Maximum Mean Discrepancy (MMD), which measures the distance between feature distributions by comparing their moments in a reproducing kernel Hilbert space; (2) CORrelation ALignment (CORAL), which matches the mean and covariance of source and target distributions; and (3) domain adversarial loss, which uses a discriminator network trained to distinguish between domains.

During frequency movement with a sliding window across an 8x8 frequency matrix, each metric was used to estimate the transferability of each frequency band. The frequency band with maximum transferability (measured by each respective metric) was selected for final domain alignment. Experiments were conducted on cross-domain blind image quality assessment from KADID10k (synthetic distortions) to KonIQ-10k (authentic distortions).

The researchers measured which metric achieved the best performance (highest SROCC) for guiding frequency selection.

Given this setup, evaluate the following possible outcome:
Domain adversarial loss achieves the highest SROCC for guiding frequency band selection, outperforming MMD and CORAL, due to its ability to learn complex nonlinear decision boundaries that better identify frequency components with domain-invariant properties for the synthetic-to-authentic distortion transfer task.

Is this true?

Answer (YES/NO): NO